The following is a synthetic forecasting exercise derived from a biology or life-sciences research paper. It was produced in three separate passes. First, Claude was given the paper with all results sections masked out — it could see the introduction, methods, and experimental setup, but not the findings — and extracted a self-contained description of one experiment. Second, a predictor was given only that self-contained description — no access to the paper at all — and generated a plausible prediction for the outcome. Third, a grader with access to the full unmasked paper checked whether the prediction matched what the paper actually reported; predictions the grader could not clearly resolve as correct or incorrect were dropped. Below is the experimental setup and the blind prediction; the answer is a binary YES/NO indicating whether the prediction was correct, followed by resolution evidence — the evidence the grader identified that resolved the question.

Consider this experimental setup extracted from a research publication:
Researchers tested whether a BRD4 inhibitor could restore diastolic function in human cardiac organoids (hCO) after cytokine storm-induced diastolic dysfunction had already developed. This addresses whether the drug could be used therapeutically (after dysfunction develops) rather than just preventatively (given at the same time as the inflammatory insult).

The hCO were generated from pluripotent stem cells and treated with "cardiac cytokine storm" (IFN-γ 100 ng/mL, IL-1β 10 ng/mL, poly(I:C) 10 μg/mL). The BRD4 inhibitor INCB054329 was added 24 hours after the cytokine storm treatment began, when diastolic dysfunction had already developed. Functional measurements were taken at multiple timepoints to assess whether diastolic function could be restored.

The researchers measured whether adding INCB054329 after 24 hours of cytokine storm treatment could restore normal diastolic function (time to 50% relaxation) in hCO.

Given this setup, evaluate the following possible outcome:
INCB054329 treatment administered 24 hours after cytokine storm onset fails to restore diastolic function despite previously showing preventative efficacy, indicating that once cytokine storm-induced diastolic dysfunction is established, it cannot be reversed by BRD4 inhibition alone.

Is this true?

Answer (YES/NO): NO